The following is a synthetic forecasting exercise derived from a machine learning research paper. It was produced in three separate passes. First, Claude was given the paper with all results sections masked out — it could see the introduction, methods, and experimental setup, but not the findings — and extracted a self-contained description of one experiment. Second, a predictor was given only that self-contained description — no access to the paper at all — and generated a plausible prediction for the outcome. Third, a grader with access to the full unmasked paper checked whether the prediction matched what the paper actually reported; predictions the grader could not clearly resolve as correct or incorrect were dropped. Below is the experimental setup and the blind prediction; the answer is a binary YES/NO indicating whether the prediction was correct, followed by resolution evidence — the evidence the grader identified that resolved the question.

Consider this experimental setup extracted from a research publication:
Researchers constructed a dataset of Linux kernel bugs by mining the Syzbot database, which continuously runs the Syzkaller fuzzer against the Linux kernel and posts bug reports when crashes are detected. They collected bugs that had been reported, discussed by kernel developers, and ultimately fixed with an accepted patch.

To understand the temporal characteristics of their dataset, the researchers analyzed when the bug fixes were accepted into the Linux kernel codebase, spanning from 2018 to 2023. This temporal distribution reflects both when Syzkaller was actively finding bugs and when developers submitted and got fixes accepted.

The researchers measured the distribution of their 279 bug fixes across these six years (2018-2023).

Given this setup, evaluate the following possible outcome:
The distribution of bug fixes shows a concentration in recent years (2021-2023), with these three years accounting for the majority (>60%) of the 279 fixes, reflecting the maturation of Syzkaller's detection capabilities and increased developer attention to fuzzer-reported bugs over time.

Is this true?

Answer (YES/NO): YES